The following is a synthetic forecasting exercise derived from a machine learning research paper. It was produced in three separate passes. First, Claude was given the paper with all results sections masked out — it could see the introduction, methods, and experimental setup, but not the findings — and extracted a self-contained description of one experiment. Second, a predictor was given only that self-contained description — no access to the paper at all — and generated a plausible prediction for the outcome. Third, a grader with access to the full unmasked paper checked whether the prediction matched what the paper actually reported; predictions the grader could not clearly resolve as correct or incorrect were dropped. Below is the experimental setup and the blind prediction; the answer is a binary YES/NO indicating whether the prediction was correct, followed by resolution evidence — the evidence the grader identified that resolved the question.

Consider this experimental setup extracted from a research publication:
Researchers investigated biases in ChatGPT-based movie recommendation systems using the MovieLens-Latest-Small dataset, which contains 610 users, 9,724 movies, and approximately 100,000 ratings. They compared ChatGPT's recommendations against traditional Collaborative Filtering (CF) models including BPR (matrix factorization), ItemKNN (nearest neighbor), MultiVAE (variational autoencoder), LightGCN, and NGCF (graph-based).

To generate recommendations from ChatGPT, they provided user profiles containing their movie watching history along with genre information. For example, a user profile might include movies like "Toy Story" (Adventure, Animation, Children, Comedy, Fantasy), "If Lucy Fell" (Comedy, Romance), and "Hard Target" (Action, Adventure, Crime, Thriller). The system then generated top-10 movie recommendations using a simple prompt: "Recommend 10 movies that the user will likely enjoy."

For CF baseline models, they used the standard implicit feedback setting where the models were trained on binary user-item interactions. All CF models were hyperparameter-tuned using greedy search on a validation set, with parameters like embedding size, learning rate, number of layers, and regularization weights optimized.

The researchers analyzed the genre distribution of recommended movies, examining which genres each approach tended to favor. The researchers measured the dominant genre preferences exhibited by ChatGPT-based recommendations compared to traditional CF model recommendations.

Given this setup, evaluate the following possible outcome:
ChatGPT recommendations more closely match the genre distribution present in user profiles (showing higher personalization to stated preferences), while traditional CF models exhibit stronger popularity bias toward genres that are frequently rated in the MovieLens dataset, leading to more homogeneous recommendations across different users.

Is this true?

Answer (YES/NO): NO